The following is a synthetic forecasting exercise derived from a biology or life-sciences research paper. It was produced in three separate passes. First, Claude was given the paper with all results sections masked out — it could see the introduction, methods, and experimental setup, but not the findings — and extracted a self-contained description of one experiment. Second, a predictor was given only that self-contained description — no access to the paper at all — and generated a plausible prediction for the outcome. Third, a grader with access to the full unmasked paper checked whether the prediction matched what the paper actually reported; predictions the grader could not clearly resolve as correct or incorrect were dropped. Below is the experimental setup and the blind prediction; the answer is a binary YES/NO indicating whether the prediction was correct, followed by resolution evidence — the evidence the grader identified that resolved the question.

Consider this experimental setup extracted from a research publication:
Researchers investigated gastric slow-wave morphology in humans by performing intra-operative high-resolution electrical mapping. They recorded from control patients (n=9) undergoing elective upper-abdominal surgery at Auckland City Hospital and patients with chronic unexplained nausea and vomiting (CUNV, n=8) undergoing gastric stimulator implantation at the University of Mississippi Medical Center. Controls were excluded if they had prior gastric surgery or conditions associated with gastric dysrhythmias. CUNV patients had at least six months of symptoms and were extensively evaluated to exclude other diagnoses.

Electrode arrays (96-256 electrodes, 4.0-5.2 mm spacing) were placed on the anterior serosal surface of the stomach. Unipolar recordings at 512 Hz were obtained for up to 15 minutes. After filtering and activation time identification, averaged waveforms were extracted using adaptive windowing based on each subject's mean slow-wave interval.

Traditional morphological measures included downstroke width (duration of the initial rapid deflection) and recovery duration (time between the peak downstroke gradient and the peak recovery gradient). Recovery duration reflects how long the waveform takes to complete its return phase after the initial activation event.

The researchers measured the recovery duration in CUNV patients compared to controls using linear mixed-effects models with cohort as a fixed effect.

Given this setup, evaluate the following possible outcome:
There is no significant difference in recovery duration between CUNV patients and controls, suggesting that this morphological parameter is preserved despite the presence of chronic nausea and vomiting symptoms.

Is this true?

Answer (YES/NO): YES